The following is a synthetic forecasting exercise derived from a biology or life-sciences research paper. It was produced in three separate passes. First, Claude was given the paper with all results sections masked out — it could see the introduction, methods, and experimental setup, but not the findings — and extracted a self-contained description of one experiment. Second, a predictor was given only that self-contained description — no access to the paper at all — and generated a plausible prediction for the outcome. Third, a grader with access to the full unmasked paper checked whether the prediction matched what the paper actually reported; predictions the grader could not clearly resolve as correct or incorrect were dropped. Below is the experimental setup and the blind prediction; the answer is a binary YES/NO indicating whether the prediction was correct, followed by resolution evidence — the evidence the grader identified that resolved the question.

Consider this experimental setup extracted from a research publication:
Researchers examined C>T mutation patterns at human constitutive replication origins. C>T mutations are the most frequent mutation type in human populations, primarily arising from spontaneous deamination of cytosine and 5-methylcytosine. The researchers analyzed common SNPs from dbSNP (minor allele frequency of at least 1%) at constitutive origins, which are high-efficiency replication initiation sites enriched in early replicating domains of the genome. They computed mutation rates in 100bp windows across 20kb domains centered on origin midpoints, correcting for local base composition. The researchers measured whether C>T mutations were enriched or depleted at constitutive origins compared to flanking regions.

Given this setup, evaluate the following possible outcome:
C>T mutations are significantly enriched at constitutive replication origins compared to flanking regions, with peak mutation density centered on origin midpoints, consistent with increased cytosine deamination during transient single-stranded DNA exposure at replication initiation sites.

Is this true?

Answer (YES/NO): NO